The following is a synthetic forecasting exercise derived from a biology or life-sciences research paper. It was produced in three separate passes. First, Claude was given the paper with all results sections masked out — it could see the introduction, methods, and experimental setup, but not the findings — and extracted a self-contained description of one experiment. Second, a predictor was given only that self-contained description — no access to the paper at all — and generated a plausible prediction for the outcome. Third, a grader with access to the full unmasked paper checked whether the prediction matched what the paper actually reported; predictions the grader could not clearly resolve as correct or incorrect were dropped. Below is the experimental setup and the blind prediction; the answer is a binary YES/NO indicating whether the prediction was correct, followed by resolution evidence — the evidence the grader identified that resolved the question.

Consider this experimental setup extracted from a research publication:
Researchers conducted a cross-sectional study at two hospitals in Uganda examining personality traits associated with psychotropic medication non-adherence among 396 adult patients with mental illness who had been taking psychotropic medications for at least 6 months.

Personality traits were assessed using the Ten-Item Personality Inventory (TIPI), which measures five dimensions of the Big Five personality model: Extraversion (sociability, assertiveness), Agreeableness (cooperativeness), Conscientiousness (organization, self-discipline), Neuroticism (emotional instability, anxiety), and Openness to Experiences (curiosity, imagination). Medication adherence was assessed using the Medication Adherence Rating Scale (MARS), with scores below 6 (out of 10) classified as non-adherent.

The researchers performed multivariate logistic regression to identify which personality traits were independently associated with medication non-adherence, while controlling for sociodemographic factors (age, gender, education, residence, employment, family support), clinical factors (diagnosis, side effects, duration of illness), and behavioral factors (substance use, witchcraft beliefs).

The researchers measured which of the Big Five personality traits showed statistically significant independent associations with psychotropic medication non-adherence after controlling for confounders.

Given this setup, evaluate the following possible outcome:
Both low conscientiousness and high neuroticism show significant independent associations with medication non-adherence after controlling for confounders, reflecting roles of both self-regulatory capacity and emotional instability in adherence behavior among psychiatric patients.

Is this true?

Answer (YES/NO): NO